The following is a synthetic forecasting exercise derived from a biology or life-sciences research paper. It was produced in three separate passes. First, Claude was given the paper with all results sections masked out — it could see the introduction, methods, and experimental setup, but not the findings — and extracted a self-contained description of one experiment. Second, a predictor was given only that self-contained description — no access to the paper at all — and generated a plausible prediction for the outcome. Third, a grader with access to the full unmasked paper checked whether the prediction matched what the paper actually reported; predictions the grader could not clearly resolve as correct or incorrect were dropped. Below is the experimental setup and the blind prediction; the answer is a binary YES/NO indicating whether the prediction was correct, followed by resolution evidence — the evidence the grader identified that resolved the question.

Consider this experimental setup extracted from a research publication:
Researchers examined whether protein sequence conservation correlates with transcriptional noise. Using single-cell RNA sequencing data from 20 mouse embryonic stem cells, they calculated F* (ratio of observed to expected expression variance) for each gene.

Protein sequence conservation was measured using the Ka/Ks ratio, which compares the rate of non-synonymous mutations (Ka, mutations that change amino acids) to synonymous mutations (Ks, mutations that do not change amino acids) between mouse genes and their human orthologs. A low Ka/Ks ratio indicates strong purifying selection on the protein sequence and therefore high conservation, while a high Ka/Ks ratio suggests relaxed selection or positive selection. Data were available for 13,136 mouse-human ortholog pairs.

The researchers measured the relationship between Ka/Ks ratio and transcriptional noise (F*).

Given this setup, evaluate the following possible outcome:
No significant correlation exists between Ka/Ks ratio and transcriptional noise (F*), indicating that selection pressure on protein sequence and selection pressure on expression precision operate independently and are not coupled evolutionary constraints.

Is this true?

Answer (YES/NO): NO